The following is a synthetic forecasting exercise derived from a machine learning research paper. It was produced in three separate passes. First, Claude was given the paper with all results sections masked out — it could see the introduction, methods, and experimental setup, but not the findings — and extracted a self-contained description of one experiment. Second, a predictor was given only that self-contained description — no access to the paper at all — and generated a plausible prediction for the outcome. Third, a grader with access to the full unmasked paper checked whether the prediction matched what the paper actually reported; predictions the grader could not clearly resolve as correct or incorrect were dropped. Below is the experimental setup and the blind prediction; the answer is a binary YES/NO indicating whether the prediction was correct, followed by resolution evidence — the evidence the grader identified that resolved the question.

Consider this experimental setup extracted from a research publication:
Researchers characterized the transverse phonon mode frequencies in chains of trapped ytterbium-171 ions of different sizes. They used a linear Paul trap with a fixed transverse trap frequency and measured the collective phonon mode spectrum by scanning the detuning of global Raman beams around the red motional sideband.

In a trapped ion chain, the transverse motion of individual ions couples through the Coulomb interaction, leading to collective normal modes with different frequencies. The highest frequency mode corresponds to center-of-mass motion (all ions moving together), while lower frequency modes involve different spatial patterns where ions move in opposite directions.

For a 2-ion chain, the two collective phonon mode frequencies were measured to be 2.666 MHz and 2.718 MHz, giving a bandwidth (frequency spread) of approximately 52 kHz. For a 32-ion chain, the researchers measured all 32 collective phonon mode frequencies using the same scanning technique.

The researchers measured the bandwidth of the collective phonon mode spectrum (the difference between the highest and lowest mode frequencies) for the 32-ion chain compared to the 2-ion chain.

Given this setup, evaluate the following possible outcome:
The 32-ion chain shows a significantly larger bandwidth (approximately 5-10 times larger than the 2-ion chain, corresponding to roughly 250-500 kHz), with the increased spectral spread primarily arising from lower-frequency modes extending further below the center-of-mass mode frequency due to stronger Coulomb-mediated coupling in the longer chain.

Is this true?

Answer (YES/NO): YES